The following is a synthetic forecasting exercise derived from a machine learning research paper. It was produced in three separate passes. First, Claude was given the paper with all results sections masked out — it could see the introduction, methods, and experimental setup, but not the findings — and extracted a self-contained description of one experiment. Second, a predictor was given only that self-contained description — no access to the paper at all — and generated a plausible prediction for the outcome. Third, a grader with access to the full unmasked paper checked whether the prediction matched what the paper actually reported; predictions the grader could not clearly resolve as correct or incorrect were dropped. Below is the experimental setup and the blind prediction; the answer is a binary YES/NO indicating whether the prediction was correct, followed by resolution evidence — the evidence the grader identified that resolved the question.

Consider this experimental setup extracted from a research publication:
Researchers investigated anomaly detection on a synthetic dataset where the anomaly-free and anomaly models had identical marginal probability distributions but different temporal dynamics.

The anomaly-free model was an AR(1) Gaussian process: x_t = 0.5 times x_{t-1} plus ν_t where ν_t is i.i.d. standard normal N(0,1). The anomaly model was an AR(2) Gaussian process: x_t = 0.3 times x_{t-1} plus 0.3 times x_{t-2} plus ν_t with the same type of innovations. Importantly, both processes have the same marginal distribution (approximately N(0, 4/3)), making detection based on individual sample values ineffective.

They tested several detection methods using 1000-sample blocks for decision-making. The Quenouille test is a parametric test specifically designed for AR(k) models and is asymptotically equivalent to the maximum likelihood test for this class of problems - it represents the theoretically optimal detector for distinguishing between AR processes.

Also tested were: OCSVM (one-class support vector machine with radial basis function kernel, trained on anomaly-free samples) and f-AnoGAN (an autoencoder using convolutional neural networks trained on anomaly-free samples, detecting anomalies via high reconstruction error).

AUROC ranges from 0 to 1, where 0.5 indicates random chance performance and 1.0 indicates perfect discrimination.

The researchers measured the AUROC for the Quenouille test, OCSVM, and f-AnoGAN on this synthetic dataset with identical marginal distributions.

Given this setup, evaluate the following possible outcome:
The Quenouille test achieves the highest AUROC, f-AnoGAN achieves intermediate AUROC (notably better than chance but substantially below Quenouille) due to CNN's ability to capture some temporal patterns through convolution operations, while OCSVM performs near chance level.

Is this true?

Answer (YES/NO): NO